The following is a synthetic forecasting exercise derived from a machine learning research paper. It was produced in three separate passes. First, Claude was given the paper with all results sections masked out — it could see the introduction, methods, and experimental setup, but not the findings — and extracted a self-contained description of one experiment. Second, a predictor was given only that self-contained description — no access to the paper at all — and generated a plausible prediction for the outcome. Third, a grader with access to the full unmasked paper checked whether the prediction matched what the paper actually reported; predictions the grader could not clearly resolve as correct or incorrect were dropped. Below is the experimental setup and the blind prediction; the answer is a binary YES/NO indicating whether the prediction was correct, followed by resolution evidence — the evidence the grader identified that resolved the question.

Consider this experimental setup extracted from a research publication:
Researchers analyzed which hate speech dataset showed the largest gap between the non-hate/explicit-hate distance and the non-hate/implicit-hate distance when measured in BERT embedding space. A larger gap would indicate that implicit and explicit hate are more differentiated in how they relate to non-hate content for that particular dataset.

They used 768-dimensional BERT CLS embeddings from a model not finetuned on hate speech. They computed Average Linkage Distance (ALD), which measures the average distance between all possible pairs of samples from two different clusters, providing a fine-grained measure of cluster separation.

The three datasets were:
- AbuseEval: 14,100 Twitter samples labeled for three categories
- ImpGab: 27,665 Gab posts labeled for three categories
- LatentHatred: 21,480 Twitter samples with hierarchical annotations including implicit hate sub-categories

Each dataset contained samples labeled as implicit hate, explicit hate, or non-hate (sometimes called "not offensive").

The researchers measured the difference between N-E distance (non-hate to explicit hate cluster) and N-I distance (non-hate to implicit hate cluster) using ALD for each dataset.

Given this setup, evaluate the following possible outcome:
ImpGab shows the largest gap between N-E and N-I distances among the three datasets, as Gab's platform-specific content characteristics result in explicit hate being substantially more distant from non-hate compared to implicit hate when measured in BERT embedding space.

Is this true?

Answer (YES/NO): NO